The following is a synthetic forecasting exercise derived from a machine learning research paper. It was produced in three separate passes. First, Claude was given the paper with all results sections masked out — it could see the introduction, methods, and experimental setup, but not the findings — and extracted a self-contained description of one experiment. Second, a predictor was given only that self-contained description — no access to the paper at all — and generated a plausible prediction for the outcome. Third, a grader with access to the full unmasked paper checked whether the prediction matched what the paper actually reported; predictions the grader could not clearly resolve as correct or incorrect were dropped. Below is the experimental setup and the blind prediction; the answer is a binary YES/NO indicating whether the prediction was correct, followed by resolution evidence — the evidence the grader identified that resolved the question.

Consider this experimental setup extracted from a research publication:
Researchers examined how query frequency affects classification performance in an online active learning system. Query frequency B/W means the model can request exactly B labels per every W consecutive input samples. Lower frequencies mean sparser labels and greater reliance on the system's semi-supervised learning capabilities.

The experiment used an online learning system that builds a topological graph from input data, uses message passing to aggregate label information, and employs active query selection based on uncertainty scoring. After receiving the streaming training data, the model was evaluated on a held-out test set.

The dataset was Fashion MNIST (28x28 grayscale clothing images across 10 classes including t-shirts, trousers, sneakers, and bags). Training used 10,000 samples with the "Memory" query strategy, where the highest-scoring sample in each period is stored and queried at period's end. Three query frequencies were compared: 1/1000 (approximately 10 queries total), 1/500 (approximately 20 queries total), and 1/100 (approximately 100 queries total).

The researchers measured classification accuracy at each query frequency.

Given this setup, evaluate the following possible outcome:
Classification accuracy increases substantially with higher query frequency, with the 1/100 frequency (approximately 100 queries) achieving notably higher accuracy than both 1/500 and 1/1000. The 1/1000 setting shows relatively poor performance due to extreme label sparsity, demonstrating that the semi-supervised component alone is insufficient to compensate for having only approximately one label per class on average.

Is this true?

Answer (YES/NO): YES